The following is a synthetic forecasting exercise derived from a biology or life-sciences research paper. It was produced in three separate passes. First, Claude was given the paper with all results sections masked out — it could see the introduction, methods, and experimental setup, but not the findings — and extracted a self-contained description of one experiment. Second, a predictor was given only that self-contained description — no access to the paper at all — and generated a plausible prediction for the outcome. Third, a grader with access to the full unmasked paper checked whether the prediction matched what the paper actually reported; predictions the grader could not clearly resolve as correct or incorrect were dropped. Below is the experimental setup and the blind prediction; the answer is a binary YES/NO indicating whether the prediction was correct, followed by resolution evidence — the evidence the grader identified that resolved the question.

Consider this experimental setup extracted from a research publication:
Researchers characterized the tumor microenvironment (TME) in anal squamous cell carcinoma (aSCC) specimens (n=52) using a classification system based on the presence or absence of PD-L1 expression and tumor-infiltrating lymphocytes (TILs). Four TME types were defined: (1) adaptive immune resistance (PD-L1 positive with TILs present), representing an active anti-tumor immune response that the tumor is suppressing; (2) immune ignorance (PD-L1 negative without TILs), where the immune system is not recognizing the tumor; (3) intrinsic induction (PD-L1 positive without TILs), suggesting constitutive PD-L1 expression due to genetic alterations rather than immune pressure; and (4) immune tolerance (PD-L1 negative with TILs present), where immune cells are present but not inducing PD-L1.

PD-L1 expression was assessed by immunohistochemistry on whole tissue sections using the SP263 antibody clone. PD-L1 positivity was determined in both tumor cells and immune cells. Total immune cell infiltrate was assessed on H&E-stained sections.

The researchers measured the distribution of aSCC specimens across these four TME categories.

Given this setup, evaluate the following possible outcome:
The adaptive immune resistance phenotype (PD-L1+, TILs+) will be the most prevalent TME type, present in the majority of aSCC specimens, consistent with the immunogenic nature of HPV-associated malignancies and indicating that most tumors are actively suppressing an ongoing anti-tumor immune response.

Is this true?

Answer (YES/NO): YES